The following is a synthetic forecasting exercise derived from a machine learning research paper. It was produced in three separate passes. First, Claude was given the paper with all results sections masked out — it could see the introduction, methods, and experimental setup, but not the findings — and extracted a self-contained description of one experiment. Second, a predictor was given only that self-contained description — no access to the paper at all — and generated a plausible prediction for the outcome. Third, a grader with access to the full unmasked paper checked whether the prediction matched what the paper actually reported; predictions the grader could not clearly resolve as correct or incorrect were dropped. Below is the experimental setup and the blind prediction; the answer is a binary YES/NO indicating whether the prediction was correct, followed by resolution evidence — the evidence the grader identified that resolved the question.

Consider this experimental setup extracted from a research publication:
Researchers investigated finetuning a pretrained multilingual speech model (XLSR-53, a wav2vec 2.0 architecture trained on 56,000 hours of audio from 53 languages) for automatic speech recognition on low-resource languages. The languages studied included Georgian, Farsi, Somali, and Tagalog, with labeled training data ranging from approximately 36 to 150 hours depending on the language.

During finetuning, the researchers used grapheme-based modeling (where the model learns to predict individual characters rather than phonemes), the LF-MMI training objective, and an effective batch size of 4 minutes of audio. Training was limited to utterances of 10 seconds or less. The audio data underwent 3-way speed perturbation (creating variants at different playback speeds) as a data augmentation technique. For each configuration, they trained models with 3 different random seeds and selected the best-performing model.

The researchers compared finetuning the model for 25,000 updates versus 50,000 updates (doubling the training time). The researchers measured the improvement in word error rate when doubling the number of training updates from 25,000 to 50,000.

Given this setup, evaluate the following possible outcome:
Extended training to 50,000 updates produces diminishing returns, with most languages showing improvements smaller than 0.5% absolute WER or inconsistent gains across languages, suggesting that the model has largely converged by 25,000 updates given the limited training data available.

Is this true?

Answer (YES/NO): YES